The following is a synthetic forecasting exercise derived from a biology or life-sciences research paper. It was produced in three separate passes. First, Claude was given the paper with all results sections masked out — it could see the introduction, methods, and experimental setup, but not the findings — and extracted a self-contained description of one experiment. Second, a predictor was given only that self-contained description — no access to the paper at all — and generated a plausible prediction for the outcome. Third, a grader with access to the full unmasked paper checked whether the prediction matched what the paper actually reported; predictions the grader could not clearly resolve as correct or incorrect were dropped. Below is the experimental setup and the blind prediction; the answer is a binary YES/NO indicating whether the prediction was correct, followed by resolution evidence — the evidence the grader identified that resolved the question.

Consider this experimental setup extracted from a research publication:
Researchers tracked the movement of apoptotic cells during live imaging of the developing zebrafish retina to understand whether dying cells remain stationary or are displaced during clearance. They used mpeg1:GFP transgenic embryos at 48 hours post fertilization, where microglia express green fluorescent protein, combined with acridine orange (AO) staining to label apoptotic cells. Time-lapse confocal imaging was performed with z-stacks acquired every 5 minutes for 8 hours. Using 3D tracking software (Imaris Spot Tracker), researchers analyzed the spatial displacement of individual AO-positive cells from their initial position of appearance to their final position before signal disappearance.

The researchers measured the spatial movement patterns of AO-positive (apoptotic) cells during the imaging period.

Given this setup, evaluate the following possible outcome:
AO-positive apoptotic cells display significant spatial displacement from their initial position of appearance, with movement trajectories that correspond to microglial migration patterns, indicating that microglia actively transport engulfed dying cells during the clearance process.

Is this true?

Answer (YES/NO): YES